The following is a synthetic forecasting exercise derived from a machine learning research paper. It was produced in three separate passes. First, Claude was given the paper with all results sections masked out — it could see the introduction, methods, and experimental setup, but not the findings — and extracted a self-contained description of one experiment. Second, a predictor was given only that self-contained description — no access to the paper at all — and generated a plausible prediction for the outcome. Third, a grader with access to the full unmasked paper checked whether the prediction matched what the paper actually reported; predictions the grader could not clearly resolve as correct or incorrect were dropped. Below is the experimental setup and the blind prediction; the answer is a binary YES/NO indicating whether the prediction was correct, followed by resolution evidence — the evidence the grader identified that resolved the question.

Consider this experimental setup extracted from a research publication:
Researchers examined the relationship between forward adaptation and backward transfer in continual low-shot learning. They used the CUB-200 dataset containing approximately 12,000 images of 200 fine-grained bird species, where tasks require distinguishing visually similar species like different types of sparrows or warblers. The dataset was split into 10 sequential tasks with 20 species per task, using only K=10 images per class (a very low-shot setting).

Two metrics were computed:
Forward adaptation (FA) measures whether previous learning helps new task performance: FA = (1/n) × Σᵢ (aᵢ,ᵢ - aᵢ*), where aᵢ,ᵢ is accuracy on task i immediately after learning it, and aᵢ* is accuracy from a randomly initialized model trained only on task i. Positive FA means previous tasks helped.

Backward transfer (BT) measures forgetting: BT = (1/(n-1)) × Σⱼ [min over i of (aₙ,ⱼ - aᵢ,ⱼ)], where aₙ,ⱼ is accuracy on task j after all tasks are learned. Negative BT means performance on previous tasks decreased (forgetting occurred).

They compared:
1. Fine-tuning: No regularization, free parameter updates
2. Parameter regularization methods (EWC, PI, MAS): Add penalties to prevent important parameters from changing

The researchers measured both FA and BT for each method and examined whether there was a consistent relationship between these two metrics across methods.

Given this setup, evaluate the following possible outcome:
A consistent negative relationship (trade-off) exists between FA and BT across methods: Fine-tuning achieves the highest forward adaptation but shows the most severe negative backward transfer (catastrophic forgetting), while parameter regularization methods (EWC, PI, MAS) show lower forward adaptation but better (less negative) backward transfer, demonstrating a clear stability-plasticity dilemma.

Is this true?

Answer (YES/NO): NO